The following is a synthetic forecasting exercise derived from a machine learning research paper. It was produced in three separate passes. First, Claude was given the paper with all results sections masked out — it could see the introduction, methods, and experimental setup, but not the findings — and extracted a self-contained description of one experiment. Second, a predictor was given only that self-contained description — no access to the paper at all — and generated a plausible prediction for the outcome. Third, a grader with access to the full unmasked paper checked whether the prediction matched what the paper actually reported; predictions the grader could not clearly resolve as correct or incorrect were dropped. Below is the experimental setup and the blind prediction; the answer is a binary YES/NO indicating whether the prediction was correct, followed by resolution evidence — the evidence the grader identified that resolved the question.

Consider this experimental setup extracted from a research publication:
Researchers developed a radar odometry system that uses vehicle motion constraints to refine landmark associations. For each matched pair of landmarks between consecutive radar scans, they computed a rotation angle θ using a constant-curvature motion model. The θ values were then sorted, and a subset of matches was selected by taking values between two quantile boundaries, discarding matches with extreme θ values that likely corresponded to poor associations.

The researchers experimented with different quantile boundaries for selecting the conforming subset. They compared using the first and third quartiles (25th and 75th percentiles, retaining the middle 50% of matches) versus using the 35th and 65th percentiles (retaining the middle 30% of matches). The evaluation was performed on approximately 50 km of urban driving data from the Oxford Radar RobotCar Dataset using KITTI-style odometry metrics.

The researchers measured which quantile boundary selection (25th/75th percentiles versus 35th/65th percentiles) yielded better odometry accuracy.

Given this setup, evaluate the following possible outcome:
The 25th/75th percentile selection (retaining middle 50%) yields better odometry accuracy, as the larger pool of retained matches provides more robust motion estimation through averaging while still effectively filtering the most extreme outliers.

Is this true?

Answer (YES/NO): NO